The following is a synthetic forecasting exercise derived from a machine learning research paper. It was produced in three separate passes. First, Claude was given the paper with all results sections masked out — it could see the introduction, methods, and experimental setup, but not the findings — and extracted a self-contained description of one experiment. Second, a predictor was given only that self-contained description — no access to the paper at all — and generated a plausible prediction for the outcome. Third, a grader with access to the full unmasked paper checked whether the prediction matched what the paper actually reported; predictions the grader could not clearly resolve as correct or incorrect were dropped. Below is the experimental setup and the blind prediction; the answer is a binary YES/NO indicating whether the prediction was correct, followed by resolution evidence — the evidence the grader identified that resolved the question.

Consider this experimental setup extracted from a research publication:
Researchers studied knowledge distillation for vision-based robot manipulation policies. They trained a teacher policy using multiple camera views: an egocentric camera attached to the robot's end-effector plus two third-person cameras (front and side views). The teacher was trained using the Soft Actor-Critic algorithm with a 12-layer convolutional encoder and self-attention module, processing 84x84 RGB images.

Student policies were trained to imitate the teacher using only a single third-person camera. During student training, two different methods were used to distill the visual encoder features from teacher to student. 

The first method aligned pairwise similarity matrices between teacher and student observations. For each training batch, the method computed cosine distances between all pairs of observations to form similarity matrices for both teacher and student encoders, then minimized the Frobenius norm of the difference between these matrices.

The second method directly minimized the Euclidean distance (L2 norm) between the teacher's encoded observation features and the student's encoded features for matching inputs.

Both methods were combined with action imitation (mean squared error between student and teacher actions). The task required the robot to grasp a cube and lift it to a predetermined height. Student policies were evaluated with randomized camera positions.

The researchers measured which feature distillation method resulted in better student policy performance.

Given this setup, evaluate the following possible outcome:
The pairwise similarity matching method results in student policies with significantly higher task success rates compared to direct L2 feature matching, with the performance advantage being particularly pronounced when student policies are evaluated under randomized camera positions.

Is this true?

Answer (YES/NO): NO